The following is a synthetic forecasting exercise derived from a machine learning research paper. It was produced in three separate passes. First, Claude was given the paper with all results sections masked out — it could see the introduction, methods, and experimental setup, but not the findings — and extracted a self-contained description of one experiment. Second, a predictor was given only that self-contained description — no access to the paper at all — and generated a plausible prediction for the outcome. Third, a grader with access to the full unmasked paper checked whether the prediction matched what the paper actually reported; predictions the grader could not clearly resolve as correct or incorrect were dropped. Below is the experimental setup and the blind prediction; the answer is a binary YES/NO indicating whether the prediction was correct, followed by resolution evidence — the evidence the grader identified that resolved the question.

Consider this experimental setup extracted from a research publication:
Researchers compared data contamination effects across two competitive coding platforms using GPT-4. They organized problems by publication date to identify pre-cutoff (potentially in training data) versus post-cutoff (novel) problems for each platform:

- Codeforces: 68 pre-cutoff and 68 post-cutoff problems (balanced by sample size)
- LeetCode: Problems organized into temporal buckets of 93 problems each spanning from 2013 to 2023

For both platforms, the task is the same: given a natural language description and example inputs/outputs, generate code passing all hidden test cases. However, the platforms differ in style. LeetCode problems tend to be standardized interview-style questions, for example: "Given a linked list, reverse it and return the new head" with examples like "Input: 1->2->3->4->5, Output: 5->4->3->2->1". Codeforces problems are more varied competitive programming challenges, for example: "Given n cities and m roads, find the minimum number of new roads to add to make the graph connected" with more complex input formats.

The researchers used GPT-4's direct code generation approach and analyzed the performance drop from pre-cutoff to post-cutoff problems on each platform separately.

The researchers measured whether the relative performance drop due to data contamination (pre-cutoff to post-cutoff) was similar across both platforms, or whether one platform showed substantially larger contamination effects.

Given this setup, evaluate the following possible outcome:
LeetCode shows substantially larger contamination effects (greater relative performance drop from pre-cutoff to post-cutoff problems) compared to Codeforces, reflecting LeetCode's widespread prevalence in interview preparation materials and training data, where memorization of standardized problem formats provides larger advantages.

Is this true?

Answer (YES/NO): NO